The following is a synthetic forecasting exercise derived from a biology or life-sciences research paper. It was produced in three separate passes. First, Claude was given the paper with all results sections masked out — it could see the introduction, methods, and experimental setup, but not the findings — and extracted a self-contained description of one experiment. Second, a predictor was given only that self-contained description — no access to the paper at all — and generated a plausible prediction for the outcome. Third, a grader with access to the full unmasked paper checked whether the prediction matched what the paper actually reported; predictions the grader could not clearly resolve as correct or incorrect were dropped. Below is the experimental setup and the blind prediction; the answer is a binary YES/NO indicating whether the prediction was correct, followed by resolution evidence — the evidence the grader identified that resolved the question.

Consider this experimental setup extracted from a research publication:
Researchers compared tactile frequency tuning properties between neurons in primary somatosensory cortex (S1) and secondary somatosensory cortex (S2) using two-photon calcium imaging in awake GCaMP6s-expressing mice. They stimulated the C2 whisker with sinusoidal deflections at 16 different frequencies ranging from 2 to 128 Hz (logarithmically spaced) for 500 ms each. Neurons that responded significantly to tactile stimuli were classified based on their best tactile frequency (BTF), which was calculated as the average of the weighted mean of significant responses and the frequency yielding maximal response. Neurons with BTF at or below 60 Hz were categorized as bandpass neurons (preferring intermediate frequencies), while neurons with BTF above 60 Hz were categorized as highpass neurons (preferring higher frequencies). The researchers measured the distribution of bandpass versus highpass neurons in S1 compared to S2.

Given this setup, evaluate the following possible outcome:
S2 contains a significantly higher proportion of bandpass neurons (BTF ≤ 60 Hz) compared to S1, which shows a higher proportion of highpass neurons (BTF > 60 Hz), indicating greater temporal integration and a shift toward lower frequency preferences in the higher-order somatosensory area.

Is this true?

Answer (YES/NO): YES